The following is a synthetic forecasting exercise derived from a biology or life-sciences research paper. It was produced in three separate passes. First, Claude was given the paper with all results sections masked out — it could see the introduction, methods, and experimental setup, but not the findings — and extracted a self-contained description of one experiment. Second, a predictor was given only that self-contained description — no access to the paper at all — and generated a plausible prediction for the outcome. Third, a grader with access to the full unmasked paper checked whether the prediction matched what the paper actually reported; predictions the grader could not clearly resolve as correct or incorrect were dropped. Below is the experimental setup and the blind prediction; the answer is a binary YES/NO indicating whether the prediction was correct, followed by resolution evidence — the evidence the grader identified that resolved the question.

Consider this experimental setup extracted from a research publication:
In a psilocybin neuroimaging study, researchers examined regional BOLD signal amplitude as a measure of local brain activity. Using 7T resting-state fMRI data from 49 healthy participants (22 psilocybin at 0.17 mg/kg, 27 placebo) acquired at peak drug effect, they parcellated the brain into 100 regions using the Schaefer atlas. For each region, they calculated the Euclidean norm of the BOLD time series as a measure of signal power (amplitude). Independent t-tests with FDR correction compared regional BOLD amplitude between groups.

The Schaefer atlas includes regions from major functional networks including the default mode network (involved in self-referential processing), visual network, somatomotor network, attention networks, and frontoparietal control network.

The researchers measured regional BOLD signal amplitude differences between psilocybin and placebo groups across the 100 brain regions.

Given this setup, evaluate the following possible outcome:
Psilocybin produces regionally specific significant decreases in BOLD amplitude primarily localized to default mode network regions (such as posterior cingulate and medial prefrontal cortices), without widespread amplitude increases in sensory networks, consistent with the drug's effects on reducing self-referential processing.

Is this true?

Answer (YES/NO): NO